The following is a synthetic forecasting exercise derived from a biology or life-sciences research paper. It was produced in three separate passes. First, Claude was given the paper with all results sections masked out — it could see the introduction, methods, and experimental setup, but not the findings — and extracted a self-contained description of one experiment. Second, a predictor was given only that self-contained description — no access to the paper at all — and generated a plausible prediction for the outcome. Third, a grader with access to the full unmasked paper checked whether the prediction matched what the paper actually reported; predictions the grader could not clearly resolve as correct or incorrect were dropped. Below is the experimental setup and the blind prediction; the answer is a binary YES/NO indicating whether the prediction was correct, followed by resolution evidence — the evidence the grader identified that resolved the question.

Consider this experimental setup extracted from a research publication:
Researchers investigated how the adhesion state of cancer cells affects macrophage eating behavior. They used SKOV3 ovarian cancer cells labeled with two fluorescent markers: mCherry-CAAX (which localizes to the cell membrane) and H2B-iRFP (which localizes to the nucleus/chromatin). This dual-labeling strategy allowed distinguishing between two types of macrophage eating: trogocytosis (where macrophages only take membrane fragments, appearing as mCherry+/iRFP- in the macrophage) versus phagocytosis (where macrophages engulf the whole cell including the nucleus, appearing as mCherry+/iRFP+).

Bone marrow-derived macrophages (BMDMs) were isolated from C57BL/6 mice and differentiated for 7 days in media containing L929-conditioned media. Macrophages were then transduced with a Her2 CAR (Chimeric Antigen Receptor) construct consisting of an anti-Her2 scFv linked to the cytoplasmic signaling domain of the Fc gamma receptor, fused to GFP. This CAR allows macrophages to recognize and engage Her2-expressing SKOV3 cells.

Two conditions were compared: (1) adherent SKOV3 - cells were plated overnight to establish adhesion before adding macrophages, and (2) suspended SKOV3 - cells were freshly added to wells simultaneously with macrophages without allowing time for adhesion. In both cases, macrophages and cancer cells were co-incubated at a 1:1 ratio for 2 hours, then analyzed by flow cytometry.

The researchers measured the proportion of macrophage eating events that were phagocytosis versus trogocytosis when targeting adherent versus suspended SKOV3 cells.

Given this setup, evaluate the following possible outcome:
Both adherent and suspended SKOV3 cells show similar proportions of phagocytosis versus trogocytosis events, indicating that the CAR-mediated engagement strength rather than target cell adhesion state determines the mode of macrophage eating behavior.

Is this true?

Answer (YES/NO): NO